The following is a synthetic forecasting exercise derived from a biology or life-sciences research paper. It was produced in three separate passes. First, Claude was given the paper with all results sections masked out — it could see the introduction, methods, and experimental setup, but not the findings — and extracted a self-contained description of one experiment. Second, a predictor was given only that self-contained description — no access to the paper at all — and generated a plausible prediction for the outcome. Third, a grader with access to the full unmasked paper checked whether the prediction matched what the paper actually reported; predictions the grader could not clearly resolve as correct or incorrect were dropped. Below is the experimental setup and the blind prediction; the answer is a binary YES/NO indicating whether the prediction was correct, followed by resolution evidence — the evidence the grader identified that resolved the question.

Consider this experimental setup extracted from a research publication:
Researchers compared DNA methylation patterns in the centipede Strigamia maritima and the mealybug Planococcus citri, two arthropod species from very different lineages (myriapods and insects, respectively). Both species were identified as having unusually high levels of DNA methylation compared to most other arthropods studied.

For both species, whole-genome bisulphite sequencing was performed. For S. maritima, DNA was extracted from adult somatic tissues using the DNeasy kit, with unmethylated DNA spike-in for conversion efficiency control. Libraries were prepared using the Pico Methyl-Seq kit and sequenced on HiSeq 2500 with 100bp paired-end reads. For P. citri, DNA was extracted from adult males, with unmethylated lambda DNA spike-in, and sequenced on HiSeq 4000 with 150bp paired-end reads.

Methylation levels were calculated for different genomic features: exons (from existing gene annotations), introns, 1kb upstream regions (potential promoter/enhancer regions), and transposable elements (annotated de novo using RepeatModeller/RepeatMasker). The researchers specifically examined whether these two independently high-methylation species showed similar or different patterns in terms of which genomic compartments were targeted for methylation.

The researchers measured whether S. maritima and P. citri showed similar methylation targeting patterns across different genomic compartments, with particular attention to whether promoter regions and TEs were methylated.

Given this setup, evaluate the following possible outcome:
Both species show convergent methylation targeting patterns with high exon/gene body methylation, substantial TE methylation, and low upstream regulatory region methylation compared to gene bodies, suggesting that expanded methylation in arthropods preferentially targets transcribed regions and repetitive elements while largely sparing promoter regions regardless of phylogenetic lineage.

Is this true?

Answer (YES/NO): NO